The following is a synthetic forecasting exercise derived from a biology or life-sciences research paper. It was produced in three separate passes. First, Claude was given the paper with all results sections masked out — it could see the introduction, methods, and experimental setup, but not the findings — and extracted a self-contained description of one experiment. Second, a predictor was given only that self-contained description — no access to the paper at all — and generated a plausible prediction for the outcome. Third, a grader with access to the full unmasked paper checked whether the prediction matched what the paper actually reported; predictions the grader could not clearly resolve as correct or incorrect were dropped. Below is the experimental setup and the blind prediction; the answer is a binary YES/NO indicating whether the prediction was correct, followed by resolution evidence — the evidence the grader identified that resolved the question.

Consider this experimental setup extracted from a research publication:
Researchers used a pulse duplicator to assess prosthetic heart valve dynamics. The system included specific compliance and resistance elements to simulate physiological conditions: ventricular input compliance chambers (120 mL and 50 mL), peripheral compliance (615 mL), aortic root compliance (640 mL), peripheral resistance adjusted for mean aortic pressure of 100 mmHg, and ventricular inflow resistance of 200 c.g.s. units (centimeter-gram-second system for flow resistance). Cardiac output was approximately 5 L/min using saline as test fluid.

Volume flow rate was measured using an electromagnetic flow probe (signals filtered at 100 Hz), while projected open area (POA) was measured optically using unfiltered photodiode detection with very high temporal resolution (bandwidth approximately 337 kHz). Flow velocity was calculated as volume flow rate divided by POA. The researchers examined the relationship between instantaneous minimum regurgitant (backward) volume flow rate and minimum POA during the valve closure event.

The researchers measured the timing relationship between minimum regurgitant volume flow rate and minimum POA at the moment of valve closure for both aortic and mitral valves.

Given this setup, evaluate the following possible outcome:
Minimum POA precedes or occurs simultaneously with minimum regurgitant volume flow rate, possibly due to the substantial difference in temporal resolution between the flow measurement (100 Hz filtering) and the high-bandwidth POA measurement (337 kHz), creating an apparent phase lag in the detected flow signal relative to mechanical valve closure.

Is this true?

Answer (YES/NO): YES